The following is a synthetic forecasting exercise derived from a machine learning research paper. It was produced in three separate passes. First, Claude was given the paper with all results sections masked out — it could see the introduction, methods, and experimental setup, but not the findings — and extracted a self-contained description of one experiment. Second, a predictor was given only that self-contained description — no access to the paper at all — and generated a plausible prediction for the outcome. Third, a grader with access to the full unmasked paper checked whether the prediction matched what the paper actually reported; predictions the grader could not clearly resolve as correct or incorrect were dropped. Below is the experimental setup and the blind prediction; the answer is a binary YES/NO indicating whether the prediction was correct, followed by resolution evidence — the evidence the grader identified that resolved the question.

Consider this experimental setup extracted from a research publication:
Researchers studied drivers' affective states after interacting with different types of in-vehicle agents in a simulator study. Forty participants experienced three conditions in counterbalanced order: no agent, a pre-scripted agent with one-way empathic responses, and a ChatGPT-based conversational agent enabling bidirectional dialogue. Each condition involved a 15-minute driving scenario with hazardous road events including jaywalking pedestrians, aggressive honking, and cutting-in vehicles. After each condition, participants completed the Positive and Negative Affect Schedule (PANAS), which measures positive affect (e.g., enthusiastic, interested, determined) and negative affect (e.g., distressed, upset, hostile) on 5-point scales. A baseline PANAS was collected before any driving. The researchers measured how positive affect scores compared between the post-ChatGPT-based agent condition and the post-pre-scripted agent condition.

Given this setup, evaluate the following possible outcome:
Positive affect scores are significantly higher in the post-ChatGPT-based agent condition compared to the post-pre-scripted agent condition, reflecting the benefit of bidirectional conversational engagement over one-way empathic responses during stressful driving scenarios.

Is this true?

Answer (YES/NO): NO